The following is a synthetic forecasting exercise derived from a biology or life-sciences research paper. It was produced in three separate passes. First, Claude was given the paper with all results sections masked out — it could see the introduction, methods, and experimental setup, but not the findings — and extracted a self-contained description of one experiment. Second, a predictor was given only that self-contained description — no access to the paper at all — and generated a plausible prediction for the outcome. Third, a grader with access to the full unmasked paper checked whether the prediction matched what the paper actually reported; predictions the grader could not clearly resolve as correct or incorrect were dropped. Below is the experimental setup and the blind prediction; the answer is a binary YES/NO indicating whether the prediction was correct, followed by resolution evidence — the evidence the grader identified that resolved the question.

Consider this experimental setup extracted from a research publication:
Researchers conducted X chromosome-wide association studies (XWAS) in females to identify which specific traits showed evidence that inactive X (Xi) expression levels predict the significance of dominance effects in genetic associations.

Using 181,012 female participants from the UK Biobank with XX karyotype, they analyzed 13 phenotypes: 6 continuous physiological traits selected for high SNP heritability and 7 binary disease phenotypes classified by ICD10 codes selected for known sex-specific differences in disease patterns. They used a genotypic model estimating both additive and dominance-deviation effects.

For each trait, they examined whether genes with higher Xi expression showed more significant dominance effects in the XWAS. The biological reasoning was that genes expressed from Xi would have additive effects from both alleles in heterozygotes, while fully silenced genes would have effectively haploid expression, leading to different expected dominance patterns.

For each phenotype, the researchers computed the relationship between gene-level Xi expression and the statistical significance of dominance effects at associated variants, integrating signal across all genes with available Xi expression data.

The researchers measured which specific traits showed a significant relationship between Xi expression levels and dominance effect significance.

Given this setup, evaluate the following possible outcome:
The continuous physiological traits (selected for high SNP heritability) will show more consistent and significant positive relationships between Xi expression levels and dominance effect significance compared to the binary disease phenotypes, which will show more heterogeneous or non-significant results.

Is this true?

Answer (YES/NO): NO